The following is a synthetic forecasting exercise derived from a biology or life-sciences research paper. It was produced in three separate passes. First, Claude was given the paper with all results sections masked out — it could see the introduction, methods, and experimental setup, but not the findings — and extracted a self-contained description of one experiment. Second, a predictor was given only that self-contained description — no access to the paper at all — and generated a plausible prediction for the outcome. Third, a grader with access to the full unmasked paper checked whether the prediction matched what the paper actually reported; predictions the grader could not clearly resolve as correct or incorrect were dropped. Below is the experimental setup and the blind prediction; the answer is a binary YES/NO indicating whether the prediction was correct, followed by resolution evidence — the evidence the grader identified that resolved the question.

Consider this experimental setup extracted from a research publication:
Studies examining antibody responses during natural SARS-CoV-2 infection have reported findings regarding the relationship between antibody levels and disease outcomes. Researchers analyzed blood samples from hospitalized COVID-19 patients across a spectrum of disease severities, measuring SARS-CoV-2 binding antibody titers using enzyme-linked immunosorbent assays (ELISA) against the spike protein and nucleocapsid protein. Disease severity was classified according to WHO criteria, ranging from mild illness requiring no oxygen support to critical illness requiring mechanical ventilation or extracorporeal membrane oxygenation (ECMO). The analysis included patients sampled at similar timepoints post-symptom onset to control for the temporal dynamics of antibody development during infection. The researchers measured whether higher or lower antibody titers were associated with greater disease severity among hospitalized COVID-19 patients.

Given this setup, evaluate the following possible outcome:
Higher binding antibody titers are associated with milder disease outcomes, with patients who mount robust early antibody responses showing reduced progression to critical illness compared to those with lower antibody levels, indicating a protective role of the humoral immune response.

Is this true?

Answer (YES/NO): NO